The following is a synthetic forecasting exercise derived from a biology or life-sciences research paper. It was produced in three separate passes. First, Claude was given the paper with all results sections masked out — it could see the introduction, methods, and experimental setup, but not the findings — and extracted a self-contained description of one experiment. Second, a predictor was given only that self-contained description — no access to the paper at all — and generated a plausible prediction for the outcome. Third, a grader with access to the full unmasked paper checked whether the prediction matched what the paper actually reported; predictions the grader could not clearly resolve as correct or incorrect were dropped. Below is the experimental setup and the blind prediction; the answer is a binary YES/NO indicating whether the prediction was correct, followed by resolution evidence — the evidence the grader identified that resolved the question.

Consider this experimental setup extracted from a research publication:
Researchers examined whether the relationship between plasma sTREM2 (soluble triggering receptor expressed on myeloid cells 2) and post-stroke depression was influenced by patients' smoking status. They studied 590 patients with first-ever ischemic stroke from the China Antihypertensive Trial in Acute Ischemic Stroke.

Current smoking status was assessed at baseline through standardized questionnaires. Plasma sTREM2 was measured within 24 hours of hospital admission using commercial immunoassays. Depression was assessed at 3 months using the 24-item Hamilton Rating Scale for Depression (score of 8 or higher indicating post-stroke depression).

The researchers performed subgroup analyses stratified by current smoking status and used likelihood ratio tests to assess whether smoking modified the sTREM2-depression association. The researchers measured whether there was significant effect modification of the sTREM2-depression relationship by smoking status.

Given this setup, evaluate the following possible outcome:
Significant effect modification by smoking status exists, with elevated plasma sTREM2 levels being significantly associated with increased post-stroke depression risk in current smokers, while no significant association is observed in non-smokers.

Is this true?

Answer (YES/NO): NO